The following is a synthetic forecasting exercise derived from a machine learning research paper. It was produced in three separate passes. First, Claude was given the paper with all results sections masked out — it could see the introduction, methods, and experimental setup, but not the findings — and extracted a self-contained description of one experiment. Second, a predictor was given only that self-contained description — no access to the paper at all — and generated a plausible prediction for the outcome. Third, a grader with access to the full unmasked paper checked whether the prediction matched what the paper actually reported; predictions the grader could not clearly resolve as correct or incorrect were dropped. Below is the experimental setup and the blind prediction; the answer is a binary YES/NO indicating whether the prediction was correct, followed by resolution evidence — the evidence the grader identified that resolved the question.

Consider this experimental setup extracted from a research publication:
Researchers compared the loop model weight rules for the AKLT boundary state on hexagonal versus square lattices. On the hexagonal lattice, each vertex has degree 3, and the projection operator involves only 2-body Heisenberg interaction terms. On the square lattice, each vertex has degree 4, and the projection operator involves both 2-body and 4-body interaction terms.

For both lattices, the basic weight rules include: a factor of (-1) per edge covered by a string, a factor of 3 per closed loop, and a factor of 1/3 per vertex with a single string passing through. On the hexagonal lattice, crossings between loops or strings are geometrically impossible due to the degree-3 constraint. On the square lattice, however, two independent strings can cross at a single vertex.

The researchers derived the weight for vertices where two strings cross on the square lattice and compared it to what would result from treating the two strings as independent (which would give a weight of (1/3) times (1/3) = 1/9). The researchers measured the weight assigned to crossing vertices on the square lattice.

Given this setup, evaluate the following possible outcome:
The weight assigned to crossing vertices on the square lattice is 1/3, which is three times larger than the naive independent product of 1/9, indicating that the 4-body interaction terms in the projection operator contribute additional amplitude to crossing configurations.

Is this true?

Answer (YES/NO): NO